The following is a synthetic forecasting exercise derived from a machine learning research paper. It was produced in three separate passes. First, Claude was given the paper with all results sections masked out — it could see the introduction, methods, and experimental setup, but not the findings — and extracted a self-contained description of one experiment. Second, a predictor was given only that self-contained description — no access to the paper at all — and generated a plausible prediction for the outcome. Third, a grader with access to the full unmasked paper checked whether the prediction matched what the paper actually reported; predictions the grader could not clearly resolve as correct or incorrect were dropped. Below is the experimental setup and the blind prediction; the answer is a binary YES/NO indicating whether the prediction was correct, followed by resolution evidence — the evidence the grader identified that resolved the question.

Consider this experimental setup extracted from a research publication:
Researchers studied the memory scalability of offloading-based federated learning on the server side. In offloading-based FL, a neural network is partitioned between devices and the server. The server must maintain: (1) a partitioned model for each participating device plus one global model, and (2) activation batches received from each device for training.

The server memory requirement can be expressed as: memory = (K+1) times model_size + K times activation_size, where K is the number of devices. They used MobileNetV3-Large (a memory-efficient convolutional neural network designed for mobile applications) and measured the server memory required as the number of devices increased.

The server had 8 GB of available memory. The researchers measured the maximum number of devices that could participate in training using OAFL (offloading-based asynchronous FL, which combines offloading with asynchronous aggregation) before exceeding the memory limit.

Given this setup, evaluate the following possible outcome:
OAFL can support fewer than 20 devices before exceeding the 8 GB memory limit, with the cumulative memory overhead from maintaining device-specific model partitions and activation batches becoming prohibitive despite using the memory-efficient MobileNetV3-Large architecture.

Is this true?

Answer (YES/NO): NO